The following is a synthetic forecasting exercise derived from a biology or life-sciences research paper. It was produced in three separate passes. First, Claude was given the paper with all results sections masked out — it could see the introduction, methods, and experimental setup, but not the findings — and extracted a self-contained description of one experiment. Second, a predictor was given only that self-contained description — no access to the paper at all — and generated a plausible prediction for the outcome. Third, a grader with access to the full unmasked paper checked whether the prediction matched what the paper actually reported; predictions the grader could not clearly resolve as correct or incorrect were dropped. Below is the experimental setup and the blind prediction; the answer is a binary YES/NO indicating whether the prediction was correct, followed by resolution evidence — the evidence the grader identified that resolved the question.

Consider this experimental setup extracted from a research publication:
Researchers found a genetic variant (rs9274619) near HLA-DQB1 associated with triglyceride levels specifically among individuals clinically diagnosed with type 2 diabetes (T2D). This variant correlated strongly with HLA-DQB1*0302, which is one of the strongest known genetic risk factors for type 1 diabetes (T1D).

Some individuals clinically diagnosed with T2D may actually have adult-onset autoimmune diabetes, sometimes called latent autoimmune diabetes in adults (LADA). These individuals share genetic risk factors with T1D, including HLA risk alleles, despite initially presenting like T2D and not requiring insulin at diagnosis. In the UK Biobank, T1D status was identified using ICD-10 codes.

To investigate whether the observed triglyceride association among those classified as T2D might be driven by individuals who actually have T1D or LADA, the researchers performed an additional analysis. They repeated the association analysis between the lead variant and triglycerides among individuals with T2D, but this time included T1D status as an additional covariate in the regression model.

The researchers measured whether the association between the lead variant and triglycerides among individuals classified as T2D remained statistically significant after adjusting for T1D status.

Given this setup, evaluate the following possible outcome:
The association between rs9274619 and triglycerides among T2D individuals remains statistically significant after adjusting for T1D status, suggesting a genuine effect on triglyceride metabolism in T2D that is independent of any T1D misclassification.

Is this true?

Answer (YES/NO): YES